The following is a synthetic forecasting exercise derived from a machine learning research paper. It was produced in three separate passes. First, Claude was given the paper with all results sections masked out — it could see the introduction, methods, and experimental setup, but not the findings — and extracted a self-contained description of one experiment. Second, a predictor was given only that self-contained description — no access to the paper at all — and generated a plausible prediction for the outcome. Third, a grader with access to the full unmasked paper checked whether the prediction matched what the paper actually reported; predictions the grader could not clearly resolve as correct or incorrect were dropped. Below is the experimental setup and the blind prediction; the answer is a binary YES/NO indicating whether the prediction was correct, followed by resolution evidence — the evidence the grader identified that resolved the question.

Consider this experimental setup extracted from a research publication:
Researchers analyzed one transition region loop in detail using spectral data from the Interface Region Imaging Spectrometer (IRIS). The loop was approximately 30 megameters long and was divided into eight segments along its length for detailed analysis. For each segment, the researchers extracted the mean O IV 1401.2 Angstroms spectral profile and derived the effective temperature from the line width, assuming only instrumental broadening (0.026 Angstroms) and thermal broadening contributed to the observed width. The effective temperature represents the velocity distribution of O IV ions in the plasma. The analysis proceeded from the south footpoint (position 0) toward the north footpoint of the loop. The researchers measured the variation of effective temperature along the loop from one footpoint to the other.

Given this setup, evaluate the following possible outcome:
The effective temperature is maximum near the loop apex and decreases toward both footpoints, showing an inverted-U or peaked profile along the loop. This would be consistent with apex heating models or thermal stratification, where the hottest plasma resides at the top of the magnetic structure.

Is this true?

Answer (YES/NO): NO